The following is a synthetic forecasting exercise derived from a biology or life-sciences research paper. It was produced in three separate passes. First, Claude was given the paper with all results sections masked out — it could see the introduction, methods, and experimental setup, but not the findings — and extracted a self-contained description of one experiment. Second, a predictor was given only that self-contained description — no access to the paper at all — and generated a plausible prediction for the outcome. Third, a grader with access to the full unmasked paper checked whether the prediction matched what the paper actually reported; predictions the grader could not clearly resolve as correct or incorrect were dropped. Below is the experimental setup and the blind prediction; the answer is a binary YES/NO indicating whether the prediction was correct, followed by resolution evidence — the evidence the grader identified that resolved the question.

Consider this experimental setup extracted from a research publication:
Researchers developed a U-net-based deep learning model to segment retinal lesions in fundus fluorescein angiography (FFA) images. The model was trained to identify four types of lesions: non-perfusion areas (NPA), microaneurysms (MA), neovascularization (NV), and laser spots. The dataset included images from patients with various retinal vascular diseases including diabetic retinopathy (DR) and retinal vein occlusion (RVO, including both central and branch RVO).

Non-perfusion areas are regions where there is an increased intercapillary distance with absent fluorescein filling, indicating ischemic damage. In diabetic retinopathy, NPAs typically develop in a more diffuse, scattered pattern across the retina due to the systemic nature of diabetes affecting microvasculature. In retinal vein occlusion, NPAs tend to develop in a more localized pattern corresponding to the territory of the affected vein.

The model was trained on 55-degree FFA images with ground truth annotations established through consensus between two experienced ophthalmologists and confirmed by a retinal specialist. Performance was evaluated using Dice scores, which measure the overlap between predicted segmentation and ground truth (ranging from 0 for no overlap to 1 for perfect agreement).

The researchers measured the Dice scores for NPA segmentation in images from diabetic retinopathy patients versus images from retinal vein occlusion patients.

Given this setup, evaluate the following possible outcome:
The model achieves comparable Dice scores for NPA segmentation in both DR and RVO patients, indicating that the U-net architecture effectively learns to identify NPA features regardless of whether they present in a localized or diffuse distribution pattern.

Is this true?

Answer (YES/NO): NO